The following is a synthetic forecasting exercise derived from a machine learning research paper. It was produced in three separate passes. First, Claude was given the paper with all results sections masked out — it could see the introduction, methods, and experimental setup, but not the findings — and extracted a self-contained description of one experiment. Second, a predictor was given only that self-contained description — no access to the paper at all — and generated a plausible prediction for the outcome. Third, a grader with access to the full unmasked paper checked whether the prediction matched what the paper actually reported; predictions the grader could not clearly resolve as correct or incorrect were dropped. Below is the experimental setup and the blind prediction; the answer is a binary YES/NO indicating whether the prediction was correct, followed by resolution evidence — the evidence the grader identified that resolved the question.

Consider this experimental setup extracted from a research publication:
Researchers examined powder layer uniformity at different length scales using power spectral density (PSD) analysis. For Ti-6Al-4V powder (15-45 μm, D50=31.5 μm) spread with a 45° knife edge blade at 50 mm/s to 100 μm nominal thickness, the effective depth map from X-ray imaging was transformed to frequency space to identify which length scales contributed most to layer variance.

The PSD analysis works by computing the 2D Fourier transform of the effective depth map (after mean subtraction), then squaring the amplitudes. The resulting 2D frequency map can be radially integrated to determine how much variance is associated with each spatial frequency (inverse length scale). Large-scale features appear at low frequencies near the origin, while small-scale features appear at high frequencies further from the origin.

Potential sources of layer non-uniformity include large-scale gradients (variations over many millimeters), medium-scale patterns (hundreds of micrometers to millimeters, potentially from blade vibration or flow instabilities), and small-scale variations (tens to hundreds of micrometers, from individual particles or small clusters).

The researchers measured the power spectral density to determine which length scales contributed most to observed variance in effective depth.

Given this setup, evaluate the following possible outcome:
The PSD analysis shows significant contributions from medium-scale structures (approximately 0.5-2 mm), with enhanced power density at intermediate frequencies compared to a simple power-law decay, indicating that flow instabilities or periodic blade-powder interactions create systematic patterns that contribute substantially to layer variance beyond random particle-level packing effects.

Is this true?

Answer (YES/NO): NO